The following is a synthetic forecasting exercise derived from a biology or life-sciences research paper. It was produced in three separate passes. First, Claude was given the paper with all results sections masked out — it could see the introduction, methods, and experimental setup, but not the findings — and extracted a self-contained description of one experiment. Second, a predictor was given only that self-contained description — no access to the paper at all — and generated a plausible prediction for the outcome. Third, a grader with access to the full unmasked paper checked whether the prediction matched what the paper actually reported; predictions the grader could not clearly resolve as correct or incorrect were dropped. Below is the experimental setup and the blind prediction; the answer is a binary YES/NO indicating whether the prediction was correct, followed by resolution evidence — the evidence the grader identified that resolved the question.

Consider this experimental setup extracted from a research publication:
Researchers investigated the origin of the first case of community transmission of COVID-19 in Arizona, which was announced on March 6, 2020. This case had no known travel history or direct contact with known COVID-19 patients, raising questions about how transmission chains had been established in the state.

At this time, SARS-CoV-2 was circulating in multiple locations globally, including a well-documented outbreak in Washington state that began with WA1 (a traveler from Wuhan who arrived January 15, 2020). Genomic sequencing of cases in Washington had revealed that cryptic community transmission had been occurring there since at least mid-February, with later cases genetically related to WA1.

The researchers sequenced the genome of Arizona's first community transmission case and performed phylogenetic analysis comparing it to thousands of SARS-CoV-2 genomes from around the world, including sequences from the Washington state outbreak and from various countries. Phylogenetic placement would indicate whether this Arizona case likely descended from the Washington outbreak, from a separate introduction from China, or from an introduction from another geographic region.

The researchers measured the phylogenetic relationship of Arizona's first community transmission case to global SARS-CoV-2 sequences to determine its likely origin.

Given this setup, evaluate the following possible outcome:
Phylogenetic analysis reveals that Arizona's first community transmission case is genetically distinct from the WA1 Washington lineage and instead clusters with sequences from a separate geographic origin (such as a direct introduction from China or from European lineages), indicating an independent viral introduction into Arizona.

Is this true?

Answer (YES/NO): NO